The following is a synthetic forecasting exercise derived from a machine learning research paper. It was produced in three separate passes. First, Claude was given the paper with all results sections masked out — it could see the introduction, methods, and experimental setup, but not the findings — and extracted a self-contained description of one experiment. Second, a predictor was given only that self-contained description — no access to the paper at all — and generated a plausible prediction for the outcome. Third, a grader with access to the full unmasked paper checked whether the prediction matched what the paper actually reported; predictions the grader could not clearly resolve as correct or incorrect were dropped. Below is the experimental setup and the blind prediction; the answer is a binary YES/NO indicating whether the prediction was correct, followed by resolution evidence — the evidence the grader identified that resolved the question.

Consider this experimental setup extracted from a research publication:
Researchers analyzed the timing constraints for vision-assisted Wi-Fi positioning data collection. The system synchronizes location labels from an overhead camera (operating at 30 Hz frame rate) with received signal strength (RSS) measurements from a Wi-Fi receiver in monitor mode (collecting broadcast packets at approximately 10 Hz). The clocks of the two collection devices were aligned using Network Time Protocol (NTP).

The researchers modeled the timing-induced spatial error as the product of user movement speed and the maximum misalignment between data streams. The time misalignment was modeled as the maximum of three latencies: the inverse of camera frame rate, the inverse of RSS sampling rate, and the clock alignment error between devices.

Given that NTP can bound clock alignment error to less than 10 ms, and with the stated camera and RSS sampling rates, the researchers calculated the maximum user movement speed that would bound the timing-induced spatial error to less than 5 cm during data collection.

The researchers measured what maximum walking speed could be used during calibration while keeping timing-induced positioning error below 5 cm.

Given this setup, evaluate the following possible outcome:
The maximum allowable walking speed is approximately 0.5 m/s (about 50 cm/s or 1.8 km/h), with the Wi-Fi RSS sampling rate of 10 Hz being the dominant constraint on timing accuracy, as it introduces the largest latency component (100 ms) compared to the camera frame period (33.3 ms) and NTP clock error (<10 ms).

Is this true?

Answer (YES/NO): YES